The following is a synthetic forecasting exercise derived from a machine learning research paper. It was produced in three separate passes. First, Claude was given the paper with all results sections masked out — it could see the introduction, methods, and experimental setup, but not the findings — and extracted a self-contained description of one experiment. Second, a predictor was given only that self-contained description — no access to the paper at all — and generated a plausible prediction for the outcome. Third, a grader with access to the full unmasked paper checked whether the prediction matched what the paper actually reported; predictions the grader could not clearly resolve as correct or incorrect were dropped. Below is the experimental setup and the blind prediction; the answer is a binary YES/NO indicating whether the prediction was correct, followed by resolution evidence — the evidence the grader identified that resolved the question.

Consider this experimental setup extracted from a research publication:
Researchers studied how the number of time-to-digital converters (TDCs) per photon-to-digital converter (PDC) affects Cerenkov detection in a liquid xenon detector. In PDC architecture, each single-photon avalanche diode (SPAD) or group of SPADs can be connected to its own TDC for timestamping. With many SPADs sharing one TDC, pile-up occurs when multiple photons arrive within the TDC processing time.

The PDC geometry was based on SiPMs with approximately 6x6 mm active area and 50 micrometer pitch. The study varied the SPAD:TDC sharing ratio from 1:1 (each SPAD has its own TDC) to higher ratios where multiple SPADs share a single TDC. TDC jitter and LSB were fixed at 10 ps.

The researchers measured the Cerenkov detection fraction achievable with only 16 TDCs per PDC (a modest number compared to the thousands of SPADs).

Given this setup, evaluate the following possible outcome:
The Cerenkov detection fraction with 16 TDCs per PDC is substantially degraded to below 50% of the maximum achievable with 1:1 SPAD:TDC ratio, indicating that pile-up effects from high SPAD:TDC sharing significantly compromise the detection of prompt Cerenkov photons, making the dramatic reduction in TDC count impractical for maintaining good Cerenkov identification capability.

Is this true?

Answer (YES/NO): NO